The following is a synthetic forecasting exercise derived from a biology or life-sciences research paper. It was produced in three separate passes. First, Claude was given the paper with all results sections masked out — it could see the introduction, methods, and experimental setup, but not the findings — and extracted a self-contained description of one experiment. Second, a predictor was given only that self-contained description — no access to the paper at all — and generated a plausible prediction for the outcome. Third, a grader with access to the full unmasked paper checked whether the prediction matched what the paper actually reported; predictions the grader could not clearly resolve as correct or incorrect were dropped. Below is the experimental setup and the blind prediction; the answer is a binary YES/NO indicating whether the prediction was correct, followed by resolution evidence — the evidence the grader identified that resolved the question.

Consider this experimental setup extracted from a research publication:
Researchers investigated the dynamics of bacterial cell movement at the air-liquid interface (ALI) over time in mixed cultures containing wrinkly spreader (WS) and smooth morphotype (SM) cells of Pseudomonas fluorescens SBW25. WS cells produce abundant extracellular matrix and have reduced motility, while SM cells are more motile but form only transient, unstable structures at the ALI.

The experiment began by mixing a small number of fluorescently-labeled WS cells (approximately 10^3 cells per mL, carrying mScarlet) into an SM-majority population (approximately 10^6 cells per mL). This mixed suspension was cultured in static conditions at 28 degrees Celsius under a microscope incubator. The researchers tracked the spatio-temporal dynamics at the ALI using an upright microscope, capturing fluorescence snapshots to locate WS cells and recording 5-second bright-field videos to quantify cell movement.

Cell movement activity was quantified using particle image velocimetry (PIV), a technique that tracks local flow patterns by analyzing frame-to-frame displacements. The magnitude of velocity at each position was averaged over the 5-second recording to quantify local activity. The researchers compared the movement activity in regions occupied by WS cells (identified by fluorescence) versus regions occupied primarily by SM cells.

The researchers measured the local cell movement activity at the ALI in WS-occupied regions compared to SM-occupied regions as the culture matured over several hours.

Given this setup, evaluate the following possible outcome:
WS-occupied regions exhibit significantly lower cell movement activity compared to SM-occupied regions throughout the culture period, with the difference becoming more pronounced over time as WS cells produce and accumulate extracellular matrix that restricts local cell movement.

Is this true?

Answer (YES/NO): YES